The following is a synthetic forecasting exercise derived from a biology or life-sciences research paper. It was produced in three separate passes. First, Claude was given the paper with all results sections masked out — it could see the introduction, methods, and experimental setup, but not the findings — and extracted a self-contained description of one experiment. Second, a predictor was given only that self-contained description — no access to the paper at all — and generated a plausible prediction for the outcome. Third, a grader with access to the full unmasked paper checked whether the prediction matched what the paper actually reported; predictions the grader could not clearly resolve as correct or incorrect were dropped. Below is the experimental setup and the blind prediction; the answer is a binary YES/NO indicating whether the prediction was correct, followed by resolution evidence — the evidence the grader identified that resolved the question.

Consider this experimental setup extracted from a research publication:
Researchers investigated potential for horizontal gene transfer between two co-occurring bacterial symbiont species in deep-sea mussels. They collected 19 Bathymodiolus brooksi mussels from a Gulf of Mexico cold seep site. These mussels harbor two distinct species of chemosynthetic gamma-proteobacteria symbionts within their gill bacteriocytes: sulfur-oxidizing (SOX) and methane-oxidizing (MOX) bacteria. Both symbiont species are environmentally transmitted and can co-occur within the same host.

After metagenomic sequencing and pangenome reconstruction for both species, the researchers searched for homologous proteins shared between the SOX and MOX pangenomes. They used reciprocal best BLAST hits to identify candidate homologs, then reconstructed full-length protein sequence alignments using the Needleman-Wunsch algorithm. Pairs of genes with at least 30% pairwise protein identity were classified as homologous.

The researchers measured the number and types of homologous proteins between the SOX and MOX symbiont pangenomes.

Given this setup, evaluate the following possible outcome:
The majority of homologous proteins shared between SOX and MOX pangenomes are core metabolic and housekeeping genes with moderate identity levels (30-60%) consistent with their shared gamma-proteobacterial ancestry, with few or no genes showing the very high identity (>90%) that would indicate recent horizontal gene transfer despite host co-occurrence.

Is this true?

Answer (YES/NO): YES